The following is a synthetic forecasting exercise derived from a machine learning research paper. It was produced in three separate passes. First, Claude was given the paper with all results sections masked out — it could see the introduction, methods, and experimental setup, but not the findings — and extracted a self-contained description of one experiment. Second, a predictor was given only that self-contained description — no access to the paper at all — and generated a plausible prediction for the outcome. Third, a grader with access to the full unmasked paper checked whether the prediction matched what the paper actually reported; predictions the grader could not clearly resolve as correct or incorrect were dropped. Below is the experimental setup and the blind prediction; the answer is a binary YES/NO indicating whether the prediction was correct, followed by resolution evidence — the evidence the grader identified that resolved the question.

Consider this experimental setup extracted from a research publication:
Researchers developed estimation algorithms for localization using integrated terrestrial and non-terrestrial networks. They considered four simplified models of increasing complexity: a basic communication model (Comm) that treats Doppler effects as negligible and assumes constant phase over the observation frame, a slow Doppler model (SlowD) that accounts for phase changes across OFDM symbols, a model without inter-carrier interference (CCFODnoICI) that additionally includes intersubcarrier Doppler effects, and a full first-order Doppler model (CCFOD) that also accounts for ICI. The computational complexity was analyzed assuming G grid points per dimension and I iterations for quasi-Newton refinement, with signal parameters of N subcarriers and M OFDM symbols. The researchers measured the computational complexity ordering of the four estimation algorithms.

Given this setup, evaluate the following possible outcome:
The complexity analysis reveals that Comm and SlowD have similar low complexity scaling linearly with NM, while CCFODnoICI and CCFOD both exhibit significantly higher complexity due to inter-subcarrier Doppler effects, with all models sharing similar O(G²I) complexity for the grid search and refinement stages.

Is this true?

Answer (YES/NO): NO